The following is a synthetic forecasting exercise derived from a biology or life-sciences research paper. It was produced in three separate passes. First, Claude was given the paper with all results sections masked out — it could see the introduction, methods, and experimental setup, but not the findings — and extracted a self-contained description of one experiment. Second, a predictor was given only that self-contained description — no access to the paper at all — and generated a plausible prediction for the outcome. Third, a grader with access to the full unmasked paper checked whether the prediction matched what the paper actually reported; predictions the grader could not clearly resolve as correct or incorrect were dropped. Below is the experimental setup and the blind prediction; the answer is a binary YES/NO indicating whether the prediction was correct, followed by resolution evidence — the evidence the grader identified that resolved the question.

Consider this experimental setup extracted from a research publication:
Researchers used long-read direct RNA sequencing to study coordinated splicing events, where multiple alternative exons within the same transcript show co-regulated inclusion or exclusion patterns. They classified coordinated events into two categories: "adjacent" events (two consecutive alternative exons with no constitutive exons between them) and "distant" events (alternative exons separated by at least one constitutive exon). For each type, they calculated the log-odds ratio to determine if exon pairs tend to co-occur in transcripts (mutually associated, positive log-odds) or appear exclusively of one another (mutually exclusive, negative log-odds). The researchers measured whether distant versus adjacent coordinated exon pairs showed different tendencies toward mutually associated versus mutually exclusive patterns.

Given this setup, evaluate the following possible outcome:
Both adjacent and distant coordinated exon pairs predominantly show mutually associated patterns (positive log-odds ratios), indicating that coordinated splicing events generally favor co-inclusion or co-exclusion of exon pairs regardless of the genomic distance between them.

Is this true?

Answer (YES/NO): YES